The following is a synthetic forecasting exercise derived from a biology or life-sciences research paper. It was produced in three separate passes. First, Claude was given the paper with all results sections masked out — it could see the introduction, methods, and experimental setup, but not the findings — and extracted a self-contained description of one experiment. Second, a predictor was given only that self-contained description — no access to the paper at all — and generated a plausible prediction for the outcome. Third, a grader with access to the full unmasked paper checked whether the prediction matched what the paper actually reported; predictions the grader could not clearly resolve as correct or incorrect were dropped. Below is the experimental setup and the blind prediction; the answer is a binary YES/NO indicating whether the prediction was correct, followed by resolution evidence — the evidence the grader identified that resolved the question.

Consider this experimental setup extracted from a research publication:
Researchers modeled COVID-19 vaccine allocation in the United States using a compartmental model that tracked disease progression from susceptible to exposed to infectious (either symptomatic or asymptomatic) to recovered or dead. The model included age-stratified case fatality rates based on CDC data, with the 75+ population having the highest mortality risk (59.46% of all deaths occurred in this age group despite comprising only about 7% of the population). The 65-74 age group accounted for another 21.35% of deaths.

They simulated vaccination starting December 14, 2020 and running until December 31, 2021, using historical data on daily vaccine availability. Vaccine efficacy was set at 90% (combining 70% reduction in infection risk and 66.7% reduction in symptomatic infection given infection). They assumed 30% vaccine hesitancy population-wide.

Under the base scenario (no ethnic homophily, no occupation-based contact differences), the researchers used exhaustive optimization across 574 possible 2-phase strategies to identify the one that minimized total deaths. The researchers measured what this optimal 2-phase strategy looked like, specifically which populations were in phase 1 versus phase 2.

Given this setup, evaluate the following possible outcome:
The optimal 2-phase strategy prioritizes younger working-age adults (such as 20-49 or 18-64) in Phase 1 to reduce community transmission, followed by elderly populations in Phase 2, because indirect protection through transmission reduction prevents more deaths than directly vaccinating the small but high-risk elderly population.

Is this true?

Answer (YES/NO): NO